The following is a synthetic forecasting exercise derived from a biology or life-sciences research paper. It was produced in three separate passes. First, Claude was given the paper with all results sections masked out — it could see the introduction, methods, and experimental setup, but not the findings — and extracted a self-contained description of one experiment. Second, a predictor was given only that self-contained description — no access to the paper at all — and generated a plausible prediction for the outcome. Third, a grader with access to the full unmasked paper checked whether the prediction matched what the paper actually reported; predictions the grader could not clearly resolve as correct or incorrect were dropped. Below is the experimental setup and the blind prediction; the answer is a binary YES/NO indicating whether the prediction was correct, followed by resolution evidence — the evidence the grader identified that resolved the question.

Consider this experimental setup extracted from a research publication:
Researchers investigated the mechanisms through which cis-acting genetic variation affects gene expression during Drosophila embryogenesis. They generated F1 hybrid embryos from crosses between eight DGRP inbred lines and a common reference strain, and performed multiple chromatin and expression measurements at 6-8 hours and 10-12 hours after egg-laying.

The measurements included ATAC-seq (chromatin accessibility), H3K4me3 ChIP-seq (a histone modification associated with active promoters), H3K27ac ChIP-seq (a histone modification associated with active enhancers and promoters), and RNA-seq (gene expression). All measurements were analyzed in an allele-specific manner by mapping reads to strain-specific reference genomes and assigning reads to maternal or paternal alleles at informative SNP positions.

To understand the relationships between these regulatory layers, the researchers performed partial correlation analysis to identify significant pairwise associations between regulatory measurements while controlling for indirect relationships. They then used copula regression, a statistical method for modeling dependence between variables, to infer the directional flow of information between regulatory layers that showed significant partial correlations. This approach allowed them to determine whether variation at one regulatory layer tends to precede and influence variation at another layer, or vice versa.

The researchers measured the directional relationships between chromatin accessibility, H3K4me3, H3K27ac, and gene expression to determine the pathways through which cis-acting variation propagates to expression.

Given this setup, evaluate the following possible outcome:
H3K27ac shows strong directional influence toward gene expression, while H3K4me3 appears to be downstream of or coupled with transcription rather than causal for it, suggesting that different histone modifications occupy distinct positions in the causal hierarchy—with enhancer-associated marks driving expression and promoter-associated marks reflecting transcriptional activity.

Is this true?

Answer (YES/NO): NO